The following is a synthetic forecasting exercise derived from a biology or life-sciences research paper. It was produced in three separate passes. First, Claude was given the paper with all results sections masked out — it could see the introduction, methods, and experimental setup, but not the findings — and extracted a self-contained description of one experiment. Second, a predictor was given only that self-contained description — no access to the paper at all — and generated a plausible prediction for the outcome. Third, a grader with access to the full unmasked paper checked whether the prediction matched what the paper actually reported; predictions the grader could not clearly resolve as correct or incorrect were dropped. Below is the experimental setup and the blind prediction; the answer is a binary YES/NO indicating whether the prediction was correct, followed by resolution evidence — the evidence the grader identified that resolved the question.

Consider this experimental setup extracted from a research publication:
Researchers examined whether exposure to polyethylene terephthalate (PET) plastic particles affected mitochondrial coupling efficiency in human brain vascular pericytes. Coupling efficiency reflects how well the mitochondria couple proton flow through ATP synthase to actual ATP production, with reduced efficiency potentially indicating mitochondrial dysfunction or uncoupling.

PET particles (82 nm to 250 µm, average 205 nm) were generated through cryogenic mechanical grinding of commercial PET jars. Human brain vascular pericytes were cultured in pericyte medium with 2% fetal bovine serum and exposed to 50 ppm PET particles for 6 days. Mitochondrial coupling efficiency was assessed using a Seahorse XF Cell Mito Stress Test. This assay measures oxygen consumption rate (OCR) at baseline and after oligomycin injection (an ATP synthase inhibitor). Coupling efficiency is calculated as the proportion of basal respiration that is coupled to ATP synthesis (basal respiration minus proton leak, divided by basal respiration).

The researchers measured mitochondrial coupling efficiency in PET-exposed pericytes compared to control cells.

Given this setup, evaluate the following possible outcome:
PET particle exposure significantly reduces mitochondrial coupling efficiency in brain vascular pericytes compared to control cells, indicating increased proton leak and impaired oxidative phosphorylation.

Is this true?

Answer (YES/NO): NO